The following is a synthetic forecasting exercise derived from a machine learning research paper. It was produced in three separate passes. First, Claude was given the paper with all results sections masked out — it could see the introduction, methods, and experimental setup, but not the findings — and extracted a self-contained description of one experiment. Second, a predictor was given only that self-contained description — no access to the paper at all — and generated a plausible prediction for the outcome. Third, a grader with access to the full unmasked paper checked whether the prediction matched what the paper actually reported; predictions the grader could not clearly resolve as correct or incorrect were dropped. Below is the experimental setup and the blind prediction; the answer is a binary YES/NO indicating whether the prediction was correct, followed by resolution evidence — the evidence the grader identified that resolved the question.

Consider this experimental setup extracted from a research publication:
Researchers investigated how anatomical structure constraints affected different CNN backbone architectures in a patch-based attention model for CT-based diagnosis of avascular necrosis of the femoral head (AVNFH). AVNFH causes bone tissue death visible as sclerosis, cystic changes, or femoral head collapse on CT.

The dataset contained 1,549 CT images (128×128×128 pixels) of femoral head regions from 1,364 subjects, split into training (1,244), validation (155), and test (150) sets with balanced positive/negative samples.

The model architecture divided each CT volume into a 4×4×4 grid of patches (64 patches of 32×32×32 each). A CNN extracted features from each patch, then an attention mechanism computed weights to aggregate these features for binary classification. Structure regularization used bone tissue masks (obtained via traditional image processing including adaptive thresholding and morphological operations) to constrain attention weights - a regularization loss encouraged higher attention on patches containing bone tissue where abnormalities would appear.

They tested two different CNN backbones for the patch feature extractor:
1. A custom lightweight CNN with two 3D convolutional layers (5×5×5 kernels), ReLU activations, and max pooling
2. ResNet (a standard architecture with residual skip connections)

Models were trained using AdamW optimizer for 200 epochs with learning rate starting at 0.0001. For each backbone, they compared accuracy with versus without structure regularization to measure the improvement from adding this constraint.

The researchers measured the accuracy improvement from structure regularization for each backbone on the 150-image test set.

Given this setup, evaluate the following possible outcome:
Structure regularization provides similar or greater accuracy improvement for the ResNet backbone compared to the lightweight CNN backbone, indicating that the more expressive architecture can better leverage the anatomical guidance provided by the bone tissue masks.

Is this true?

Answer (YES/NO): YES